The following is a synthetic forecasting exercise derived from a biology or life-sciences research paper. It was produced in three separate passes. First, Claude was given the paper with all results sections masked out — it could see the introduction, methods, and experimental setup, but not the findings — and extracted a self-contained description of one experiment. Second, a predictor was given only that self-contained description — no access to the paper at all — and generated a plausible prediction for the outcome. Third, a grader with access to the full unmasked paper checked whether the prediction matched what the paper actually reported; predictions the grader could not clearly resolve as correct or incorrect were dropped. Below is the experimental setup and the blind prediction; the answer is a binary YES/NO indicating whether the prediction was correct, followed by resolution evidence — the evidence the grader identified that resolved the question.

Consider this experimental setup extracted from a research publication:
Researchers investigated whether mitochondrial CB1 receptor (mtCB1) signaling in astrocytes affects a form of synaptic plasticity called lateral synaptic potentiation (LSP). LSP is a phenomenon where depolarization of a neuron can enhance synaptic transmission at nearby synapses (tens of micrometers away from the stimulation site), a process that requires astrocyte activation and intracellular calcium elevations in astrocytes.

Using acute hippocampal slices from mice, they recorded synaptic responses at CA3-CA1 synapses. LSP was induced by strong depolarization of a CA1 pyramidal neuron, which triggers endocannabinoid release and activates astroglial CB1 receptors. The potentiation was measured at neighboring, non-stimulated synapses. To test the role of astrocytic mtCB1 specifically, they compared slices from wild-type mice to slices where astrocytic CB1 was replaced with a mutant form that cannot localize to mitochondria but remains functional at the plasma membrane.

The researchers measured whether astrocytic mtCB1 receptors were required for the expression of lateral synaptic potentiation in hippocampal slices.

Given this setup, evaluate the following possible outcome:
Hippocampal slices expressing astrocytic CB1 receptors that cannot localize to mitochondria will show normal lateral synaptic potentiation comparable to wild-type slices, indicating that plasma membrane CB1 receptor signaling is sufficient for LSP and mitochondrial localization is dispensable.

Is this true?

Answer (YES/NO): NO